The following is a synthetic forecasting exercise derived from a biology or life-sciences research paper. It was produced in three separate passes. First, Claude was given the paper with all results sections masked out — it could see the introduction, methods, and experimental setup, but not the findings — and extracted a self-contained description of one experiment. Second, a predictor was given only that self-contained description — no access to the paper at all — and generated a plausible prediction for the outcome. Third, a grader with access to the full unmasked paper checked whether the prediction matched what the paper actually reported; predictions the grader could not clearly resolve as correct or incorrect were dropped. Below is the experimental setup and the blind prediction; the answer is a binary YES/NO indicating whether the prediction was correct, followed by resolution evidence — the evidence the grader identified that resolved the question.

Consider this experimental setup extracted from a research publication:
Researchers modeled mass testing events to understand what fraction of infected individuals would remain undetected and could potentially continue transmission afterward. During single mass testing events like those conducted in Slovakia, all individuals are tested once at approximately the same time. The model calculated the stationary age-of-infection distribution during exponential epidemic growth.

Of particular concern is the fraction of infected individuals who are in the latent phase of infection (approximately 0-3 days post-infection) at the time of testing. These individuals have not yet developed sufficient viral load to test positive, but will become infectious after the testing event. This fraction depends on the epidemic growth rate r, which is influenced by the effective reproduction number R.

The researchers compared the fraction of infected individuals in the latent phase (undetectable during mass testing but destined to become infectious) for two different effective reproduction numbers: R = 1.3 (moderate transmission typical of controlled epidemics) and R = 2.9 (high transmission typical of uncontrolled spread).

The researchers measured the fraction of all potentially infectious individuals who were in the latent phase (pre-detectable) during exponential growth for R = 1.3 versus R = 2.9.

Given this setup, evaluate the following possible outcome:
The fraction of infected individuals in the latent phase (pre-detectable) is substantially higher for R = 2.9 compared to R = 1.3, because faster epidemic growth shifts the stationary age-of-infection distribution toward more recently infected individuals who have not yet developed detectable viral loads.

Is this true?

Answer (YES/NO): YES